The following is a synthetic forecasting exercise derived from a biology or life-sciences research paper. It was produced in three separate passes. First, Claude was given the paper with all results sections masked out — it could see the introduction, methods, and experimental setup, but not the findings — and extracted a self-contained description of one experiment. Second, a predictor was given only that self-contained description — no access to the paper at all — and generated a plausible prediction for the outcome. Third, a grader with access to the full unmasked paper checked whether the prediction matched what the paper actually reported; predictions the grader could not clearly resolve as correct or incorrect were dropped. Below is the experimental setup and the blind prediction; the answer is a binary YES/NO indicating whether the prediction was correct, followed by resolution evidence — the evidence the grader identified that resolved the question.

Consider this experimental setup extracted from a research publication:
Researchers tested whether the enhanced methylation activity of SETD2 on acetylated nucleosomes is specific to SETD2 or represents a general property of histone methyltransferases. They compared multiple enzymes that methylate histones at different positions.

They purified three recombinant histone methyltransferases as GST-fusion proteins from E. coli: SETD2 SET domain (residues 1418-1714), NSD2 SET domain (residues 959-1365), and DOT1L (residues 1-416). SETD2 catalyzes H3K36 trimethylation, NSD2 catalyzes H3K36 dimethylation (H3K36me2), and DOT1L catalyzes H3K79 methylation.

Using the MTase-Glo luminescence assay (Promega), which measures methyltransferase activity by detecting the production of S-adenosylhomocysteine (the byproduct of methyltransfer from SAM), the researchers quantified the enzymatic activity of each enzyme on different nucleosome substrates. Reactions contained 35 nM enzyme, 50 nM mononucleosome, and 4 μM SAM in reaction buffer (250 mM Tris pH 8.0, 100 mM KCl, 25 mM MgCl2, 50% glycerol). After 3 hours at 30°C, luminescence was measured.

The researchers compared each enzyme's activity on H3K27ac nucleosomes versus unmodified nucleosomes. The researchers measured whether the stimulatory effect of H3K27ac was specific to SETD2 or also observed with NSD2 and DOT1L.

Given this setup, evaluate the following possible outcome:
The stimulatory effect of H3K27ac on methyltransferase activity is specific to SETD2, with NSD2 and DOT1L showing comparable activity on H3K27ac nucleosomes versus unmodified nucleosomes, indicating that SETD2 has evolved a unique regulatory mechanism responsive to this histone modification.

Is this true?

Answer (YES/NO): NO